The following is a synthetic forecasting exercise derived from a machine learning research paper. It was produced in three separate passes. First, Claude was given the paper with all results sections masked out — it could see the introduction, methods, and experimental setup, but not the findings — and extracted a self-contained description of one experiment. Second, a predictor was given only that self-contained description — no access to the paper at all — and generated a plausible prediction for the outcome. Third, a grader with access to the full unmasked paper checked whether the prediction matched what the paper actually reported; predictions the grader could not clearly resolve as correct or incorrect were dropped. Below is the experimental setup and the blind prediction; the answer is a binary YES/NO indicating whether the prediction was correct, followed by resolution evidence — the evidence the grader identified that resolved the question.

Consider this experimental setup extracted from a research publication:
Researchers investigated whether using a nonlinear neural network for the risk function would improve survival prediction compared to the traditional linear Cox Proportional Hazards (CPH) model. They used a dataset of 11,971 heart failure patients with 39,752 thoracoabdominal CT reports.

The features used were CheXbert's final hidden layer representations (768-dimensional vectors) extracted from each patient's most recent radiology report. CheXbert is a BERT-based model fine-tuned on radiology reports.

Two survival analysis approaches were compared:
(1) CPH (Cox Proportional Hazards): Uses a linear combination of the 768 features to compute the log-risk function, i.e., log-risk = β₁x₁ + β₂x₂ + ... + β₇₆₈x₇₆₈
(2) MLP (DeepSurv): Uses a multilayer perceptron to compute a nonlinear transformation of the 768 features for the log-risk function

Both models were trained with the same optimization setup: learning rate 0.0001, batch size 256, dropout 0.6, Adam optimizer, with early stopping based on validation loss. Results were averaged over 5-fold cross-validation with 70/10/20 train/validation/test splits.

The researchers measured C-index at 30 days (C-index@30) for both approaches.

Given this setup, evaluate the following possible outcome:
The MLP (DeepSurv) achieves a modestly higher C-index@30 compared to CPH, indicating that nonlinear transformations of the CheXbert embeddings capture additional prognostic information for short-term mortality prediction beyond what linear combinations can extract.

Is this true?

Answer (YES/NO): YES